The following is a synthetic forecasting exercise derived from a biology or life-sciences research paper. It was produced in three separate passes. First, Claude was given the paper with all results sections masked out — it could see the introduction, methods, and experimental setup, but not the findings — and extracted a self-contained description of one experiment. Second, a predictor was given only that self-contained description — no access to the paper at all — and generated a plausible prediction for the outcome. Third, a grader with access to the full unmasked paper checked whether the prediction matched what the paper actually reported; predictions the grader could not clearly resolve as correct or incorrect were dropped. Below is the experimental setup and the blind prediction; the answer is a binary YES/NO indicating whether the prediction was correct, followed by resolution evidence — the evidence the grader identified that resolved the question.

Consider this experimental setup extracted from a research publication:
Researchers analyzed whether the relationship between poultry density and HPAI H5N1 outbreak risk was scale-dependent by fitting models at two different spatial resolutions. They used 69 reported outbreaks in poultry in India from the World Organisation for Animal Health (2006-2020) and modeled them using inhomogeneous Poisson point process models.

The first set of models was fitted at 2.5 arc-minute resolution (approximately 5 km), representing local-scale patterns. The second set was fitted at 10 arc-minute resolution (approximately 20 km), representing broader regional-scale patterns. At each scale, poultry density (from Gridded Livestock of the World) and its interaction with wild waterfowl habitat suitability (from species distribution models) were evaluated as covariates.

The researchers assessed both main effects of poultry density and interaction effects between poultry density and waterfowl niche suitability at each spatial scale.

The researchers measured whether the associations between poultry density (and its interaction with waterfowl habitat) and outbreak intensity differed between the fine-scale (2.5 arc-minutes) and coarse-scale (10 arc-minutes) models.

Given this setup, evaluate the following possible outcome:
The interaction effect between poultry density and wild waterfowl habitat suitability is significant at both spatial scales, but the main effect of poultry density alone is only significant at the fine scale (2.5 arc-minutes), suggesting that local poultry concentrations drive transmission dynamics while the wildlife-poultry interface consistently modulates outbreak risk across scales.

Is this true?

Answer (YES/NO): NO